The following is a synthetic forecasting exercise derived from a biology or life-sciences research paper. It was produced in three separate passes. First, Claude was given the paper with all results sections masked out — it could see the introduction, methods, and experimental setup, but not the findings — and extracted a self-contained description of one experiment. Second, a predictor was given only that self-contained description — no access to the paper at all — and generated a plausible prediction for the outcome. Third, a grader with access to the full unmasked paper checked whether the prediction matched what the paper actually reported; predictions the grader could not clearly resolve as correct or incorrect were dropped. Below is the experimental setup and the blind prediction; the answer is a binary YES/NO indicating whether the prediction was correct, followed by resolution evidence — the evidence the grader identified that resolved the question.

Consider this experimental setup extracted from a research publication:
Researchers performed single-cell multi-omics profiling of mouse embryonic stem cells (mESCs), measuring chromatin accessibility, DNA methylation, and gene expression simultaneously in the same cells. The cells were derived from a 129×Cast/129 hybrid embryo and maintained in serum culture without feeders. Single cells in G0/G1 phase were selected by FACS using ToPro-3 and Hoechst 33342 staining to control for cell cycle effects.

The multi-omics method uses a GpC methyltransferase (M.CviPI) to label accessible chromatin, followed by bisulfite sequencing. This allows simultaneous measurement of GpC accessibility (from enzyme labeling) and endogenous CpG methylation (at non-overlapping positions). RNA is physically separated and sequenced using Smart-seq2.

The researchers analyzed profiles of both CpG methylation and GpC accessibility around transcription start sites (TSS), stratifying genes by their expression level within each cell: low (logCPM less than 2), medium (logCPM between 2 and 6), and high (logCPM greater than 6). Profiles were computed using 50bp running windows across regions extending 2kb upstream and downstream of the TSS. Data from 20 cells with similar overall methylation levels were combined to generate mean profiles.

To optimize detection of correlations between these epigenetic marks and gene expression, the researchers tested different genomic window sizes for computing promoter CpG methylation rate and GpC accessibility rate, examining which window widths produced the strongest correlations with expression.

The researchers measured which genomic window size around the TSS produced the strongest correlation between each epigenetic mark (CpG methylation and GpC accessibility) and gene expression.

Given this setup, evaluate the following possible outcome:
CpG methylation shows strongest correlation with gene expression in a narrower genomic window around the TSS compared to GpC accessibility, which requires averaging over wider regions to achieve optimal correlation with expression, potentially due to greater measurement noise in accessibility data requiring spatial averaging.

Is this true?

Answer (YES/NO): NO